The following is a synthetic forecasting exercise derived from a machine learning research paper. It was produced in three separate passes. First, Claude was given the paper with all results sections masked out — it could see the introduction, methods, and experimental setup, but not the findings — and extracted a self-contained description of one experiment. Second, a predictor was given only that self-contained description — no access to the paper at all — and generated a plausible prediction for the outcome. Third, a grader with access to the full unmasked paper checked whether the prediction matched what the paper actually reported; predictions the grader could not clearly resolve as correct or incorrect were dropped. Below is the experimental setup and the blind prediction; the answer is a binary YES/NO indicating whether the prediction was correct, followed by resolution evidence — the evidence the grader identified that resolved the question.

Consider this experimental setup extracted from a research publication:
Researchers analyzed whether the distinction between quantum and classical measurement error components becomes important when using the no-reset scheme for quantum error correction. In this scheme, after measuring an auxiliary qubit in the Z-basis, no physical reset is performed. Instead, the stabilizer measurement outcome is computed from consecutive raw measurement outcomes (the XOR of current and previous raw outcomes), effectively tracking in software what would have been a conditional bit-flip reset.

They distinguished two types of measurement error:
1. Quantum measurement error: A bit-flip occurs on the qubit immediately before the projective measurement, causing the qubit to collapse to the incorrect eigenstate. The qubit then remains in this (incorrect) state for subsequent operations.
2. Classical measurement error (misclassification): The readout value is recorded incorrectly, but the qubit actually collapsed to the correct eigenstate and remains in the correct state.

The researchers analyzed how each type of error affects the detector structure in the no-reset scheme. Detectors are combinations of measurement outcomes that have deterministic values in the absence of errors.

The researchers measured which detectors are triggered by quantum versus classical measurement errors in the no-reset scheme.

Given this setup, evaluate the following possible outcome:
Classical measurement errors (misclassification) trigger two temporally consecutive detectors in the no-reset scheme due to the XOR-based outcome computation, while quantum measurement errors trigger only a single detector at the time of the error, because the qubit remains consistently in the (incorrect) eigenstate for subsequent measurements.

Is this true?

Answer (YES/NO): NO